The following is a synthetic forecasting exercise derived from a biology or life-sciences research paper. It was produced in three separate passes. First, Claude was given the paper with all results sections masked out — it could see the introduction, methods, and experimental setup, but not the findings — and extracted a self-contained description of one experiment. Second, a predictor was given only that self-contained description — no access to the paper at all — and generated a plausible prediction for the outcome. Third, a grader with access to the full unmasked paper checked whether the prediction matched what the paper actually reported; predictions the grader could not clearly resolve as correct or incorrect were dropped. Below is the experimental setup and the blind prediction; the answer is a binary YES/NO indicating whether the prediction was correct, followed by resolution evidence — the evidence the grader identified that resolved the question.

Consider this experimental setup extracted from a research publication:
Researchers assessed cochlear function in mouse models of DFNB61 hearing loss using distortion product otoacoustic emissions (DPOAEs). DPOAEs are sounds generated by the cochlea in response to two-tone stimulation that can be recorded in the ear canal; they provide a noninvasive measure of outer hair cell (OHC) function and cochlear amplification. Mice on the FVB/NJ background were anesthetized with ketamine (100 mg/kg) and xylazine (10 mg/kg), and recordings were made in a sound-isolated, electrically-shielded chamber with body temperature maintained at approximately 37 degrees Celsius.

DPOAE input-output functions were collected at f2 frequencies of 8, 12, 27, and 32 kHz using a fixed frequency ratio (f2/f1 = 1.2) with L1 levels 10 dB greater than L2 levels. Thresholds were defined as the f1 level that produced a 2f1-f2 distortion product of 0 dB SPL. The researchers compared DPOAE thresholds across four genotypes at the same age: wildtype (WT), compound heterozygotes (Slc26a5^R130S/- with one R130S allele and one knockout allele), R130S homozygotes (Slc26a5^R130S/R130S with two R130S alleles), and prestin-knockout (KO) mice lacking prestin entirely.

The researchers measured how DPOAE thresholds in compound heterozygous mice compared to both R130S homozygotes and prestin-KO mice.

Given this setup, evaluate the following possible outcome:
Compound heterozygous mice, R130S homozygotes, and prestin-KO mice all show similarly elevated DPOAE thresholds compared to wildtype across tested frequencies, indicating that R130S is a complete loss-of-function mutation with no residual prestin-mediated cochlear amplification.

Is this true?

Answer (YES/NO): NO